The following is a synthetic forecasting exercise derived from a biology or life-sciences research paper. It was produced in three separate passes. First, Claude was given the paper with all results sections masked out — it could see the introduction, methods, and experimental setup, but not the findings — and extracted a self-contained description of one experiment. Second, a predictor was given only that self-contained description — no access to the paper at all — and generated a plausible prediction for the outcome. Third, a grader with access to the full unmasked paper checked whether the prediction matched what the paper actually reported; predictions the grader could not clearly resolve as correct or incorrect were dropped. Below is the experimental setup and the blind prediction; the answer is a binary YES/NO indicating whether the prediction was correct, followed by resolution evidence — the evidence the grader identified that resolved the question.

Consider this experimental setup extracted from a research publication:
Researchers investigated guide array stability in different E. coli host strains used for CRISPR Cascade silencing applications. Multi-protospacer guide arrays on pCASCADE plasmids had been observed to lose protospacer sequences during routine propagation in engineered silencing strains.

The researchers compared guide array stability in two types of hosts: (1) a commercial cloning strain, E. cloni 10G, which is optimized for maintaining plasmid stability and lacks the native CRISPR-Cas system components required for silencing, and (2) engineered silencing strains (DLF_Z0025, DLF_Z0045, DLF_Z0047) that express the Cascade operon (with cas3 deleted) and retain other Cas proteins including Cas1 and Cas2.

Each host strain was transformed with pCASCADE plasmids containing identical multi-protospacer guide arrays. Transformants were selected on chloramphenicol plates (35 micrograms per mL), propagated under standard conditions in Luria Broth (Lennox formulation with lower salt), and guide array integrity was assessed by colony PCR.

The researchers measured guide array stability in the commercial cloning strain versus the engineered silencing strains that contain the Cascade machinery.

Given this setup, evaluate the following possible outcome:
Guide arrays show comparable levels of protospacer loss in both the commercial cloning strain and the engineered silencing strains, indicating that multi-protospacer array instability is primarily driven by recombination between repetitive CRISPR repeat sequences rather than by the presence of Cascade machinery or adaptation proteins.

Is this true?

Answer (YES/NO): NO